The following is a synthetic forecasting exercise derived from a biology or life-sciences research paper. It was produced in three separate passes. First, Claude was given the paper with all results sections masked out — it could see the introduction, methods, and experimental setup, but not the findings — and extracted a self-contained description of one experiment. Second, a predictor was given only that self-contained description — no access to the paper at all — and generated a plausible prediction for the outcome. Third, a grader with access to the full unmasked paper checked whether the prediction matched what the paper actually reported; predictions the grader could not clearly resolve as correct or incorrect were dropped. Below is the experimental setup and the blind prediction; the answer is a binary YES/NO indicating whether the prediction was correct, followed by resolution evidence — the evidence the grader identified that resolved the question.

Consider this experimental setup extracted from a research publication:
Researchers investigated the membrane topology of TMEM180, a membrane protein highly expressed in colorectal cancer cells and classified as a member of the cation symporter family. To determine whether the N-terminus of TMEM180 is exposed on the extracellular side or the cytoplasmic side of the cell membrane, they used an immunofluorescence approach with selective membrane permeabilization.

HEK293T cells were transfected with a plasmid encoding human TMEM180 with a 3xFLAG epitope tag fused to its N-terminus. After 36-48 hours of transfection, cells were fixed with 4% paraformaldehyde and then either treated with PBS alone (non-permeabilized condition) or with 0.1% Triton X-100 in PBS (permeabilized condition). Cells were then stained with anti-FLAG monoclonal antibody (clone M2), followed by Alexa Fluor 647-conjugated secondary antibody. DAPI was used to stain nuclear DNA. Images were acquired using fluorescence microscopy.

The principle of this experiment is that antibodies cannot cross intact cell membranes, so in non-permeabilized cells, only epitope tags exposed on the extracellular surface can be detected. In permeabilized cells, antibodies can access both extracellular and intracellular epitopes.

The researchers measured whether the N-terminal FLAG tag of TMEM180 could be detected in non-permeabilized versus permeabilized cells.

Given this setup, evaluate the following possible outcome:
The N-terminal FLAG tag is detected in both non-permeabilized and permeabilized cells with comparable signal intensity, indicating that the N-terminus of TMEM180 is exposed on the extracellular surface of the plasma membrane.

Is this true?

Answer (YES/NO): YES